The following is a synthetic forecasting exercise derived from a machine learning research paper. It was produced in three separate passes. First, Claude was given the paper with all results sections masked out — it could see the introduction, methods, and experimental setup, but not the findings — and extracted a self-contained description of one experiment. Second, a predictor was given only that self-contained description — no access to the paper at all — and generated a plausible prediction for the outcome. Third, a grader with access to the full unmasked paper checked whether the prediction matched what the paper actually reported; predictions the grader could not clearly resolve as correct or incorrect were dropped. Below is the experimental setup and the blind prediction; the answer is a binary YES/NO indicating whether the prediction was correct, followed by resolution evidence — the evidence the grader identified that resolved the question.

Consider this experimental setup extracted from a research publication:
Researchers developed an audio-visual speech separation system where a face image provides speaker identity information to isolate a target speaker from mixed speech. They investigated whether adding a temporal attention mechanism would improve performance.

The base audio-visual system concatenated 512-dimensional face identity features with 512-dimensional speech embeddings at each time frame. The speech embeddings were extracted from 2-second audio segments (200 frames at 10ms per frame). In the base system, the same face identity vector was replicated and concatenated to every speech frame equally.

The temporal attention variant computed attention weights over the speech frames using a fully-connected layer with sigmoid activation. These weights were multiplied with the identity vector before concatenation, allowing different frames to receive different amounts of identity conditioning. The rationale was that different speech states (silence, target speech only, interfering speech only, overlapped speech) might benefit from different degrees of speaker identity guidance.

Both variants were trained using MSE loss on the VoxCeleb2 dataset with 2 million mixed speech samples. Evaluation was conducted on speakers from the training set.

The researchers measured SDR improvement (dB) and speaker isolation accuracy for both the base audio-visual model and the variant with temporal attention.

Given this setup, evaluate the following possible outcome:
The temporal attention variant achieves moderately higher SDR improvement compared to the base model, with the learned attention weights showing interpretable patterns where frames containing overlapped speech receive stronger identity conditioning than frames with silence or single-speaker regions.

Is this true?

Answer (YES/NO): NO